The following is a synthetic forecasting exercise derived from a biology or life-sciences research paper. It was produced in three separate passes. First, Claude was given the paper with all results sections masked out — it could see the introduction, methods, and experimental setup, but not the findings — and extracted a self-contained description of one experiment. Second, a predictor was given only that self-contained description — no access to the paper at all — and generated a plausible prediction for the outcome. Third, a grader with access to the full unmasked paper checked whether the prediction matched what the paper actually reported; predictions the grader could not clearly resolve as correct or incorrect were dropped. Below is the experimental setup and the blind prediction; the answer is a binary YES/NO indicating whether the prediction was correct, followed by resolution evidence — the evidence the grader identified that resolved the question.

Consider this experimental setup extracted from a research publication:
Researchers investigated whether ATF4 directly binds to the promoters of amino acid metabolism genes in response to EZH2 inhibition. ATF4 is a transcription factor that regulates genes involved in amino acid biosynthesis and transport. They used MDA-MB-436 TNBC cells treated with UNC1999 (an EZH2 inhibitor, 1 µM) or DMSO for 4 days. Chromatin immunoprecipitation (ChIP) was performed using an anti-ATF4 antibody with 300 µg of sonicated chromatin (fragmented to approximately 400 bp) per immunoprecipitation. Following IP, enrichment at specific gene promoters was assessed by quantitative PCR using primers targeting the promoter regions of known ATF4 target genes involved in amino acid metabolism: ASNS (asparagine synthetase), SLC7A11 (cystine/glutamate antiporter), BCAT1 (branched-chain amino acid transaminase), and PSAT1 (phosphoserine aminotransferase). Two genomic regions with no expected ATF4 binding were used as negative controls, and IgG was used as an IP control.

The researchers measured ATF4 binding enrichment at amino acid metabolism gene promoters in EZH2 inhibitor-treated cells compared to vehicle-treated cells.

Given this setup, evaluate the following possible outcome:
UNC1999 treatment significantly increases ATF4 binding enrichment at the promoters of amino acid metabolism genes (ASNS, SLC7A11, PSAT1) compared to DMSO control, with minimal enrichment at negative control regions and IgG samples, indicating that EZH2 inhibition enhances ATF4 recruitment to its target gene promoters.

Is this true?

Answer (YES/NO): YES